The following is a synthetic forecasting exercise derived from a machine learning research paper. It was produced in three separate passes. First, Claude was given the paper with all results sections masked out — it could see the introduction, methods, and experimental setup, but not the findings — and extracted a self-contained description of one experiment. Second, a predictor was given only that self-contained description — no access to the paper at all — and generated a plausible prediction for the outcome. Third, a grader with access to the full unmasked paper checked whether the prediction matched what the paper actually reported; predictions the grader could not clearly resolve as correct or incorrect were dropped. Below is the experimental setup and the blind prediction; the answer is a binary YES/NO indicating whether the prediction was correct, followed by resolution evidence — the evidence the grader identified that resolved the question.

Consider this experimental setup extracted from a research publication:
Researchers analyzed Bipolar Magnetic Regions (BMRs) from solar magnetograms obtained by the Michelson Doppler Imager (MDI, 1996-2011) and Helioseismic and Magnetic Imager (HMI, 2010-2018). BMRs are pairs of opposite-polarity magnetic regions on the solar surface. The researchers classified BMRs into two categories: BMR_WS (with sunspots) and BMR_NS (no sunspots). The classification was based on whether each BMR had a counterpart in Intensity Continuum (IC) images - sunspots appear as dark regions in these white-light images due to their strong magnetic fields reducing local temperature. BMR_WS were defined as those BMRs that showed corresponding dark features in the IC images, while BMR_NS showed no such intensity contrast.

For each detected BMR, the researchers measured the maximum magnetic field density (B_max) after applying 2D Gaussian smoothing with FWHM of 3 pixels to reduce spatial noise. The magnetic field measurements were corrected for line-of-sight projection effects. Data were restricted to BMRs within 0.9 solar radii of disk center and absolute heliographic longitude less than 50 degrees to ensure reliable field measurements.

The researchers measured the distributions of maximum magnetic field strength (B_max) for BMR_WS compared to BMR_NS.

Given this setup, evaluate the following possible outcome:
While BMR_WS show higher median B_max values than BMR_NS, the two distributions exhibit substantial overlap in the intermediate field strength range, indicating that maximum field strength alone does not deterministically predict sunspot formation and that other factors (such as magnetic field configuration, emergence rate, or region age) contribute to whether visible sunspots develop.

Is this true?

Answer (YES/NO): NO